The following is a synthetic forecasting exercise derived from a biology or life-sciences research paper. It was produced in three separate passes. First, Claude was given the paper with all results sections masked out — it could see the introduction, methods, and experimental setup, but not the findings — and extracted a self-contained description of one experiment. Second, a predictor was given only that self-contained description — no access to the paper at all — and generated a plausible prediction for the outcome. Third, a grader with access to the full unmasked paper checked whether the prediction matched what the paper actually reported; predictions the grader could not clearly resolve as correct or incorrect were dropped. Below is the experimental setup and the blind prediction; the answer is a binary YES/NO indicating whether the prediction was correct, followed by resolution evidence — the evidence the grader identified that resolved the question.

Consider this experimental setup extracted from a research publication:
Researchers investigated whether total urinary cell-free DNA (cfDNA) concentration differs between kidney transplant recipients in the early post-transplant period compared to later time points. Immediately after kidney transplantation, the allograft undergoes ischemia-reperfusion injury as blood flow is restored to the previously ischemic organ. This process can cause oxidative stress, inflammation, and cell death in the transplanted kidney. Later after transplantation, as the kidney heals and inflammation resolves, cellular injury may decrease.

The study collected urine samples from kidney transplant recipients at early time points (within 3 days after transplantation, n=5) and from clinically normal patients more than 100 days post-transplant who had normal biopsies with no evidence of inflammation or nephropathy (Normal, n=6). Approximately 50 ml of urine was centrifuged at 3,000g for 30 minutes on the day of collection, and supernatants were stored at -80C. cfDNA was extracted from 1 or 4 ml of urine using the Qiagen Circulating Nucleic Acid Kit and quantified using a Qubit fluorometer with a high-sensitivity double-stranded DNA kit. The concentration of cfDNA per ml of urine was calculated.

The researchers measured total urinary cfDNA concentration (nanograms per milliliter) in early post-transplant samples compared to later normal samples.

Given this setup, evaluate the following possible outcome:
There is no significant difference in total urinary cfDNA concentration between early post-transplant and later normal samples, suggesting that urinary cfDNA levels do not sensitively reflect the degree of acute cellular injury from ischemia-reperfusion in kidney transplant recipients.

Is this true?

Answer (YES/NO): NO